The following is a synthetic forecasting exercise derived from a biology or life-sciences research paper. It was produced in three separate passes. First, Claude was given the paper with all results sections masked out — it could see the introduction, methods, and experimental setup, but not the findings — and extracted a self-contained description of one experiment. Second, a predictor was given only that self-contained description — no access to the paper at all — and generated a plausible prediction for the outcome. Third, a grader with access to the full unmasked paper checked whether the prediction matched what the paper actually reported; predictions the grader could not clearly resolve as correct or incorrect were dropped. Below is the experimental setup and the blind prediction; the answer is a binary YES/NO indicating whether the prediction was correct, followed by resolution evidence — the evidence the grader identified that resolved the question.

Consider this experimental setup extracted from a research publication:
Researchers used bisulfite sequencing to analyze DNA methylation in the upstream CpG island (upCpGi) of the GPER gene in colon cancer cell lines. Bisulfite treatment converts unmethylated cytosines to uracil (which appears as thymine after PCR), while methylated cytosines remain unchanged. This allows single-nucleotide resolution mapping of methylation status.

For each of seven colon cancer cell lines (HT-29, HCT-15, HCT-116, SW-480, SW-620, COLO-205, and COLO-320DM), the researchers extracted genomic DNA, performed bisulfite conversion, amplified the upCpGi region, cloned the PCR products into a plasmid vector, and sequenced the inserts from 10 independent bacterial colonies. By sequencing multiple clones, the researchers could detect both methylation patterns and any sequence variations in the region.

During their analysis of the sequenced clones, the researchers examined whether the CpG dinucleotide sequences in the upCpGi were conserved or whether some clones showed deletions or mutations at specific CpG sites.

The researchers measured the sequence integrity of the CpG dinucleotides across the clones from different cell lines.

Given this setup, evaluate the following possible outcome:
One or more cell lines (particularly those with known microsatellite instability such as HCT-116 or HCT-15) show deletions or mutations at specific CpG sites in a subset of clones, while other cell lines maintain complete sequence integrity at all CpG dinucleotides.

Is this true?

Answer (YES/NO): NO